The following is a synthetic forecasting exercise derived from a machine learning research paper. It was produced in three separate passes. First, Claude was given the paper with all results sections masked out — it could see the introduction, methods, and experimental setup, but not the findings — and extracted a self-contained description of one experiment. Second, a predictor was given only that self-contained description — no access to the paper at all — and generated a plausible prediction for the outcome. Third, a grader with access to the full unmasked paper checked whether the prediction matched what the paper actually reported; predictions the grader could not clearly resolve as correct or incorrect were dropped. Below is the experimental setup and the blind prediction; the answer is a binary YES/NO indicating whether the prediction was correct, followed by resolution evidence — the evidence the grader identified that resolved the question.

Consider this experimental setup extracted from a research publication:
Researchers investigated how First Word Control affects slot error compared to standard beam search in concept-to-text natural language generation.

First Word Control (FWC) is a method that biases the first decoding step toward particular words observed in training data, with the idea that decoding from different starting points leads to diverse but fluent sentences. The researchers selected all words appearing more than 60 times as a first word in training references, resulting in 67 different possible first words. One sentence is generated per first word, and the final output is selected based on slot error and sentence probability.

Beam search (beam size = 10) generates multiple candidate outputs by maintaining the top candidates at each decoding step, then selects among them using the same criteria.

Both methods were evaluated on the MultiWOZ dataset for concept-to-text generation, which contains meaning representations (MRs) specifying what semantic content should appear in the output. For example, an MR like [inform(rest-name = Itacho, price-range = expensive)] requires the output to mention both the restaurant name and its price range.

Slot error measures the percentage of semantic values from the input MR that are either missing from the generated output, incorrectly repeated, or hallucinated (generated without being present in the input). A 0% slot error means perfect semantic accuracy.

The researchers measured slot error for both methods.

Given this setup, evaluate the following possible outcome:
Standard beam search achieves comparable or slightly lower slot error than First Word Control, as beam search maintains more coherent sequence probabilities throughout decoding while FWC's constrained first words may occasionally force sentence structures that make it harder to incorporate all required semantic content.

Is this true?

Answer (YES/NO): NO